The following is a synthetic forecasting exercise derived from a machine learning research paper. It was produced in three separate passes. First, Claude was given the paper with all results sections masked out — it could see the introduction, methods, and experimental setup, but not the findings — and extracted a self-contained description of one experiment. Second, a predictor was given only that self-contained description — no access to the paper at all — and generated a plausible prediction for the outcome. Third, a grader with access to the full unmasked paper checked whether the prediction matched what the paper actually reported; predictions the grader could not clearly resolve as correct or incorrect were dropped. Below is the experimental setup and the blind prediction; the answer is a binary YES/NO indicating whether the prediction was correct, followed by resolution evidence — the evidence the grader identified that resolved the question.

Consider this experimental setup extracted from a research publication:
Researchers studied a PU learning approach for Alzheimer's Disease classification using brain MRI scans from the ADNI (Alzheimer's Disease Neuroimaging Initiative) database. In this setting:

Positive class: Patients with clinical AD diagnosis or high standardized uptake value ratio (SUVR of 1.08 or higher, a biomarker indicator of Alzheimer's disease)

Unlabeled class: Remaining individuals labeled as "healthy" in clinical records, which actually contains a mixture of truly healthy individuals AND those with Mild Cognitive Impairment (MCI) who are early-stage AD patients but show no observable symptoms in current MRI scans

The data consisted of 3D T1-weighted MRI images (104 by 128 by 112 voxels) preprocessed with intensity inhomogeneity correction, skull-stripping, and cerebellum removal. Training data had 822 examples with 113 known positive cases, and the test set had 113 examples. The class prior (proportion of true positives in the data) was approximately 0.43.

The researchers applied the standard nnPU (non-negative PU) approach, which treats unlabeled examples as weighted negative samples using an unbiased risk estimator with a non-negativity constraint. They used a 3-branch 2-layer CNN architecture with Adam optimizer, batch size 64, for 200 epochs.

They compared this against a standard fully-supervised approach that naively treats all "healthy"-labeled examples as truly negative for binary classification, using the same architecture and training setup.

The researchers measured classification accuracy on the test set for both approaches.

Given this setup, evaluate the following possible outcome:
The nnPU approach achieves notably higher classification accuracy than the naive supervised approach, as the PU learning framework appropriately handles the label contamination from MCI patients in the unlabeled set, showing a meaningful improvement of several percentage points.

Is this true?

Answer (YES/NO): NO